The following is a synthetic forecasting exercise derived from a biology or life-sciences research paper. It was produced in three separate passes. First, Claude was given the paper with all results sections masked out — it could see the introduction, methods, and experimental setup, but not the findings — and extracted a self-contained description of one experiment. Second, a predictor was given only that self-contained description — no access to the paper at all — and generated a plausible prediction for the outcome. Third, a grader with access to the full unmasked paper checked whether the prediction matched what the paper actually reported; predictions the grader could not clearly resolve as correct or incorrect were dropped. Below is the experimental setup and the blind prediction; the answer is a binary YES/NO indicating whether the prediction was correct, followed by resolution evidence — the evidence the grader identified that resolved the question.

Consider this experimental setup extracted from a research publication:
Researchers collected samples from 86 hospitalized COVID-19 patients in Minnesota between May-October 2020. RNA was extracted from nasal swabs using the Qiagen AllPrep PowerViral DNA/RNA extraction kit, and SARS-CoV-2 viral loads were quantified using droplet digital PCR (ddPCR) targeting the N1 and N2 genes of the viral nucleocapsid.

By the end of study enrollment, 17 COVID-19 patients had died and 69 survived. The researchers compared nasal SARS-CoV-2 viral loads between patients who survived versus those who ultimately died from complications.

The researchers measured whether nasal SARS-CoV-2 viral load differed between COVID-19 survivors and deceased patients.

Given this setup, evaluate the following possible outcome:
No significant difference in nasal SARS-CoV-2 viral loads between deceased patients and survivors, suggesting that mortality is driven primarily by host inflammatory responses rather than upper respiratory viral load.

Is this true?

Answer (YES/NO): YES